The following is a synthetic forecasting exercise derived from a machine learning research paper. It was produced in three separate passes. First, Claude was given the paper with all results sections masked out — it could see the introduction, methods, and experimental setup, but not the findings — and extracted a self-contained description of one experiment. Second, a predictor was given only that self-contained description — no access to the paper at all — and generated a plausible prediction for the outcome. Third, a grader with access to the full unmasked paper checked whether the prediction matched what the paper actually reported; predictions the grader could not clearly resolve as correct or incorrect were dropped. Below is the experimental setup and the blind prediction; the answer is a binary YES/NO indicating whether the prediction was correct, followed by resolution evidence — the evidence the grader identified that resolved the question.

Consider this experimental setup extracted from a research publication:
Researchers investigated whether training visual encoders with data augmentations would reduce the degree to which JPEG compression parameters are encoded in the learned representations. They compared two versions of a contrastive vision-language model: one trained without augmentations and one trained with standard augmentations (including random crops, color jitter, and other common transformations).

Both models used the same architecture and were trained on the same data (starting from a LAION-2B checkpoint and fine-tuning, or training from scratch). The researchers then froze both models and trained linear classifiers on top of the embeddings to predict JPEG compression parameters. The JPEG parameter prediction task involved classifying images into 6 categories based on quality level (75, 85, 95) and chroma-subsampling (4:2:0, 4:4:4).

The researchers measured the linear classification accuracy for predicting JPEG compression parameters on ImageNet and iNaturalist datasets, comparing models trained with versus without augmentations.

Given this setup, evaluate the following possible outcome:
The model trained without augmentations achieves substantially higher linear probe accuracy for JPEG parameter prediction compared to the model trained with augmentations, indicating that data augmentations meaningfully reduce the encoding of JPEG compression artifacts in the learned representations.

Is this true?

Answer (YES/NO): YES